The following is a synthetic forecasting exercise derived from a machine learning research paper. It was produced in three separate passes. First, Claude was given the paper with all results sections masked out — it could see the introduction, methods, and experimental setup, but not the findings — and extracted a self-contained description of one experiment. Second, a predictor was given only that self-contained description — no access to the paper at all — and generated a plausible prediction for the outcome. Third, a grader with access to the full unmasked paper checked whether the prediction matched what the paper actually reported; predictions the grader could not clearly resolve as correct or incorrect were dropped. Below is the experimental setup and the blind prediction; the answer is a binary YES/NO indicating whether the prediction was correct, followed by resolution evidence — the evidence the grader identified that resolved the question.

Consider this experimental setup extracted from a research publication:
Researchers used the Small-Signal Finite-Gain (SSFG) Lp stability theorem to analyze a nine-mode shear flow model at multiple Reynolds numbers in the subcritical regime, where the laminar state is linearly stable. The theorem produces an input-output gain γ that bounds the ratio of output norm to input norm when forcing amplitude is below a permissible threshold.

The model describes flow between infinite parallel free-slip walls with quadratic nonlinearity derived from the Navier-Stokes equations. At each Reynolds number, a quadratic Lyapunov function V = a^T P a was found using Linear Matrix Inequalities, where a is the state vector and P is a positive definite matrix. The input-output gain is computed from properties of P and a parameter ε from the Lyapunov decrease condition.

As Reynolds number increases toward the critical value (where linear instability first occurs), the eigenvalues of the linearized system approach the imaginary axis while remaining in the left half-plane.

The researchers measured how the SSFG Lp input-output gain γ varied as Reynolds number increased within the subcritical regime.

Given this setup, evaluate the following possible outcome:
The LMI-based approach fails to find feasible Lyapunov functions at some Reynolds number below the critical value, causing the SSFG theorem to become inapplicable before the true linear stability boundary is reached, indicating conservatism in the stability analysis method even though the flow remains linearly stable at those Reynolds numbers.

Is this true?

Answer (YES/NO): YES